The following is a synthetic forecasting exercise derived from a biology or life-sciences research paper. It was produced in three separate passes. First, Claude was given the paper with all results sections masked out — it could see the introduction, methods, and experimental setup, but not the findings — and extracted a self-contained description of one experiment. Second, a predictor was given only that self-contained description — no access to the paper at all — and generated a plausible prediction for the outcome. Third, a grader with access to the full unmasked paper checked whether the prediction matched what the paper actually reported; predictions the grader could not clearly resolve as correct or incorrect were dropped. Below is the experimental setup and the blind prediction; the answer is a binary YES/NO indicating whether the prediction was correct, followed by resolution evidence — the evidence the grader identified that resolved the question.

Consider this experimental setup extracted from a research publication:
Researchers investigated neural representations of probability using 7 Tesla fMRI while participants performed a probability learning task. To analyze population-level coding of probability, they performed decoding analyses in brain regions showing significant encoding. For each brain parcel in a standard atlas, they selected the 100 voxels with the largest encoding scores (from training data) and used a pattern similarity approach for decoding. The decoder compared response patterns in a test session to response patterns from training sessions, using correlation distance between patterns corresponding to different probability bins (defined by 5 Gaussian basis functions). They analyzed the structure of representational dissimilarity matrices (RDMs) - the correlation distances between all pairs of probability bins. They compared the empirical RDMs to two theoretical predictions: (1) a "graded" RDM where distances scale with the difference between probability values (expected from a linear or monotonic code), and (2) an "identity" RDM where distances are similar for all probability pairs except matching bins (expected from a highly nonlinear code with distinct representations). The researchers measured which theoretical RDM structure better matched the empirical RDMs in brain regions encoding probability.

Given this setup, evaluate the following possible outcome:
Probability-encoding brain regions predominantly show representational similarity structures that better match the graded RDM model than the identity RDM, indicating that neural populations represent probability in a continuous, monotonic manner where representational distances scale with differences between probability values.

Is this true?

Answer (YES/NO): NO